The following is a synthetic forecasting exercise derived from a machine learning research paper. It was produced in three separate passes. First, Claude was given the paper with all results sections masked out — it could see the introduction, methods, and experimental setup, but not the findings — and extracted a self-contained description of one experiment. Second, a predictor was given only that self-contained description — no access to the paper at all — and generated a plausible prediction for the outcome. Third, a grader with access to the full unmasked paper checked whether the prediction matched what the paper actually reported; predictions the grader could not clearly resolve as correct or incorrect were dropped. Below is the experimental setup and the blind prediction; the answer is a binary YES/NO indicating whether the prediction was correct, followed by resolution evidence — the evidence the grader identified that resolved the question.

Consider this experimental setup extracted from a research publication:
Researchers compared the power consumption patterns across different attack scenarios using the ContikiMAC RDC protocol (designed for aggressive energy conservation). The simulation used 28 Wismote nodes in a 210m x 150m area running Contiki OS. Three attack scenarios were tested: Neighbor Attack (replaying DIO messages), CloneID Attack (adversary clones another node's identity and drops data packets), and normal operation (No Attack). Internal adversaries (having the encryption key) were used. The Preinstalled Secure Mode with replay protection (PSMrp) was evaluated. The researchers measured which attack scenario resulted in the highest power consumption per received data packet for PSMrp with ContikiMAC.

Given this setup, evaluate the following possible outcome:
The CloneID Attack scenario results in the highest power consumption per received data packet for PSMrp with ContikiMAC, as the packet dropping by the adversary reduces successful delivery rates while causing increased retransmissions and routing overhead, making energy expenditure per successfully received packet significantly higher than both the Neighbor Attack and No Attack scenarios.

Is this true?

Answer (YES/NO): YES